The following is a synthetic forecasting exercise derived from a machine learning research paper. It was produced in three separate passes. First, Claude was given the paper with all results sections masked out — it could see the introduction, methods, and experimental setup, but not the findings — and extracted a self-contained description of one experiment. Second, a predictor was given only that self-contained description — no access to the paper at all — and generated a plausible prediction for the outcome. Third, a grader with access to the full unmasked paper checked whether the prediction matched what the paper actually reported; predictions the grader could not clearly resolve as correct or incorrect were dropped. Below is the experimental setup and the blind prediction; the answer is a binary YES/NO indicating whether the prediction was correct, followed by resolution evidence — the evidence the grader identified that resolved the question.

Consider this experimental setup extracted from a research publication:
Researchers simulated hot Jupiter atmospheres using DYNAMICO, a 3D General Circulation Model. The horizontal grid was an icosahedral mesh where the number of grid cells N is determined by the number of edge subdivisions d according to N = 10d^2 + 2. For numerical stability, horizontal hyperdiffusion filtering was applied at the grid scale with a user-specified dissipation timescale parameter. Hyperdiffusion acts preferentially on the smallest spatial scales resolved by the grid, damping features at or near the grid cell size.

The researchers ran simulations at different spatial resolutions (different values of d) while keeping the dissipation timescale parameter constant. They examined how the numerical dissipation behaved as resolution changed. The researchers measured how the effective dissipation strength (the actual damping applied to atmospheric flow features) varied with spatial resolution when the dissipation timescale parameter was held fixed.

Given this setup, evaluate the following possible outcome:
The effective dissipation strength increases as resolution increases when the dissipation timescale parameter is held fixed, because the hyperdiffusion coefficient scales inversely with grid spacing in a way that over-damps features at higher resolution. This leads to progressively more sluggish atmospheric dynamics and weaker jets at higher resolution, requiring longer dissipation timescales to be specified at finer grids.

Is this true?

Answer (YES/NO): NO